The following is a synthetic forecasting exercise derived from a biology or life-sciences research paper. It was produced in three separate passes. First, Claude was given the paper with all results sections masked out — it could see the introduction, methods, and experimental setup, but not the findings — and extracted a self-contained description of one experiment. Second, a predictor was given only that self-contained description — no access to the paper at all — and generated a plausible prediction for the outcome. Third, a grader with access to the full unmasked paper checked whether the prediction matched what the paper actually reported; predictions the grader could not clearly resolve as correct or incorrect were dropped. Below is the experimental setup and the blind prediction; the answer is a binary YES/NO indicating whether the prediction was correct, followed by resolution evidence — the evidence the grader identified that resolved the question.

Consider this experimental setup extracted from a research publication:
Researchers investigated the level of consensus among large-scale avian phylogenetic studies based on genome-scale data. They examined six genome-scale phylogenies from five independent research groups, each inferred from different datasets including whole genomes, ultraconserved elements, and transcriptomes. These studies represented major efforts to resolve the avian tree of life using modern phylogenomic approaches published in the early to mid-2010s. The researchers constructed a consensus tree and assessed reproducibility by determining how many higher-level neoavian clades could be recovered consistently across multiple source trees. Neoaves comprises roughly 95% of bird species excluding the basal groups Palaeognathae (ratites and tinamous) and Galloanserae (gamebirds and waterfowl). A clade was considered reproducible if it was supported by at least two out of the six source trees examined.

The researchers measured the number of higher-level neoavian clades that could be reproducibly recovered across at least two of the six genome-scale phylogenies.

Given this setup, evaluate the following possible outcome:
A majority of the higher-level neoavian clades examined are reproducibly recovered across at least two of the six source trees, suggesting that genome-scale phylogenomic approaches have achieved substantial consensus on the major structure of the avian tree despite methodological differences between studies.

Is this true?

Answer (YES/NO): NO